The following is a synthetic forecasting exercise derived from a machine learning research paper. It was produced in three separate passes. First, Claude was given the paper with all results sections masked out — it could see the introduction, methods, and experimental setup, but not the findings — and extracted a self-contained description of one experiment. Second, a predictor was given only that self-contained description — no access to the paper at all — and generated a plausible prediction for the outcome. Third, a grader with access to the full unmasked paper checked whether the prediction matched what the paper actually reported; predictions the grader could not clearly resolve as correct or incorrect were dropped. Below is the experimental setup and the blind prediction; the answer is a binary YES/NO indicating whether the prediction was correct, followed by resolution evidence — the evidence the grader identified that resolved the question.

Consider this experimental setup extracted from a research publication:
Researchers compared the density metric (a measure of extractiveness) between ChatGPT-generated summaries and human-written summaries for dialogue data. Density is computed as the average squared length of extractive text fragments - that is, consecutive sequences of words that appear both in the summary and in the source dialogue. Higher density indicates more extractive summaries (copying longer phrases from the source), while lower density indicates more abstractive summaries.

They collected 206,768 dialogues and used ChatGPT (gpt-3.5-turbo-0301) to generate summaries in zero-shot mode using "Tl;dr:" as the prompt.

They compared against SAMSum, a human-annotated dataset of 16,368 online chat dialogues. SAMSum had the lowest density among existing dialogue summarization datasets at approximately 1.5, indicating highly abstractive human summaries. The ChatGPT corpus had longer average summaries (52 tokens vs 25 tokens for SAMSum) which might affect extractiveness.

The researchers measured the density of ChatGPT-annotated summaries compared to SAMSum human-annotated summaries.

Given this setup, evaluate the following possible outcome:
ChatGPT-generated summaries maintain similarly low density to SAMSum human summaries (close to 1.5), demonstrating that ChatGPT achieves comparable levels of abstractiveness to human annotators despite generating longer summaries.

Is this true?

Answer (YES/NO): NO